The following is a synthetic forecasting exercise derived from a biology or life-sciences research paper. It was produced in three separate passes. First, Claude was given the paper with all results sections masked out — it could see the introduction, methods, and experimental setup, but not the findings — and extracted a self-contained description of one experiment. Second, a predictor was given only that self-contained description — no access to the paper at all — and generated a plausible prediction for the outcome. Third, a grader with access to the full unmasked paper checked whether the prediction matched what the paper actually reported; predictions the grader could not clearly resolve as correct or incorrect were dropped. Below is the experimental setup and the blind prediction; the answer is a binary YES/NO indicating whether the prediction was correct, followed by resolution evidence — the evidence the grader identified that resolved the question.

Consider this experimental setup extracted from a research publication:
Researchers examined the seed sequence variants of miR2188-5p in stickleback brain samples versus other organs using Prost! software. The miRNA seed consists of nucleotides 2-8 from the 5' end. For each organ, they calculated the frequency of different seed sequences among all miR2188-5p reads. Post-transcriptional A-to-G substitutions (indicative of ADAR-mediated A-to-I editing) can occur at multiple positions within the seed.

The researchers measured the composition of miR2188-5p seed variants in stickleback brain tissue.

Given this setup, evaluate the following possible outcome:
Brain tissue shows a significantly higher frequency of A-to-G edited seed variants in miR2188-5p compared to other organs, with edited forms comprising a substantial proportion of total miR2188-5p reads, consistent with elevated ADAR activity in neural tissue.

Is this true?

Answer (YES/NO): YES